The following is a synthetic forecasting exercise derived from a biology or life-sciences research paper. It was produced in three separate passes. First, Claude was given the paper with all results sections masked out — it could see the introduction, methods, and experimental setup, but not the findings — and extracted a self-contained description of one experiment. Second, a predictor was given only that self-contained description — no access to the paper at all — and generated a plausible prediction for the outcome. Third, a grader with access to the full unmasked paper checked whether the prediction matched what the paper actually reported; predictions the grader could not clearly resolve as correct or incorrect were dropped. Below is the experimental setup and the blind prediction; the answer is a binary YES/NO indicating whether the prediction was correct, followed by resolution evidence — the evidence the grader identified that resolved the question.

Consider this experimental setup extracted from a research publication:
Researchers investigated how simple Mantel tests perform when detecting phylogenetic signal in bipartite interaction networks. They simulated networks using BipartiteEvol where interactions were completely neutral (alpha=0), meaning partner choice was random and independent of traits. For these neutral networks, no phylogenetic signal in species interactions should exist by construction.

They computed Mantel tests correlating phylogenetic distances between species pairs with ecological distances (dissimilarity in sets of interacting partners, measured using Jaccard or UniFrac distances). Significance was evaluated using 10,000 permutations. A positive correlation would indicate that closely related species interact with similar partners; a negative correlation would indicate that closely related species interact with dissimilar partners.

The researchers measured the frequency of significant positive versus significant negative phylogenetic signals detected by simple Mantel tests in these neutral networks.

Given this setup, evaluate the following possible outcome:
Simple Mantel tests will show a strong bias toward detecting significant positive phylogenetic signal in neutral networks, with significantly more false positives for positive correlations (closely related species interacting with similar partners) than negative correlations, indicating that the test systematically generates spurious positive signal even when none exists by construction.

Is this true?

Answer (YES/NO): NO